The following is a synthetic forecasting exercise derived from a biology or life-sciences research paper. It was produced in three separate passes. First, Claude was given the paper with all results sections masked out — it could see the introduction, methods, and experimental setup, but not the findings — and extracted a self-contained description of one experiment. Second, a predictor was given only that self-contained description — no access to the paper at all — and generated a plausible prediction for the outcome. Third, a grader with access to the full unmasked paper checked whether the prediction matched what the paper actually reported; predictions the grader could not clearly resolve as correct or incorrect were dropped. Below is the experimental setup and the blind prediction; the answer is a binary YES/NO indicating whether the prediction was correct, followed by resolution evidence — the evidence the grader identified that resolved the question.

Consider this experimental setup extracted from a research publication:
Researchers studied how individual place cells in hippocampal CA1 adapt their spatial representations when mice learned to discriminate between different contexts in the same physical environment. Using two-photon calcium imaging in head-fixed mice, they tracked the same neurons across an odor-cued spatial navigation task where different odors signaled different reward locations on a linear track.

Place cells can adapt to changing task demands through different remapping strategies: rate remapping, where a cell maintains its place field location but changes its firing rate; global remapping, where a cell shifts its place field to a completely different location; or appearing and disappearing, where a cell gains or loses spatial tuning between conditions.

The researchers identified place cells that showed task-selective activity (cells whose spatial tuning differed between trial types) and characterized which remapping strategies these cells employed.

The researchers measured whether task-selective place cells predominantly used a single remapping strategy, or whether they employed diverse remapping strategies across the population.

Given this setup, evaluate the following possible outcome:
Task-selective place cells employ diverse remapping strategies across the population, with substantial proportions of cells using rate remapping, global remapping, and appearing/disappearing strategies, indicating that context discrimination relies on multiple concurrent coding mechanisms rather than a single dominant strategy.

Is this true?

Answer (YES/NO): NO